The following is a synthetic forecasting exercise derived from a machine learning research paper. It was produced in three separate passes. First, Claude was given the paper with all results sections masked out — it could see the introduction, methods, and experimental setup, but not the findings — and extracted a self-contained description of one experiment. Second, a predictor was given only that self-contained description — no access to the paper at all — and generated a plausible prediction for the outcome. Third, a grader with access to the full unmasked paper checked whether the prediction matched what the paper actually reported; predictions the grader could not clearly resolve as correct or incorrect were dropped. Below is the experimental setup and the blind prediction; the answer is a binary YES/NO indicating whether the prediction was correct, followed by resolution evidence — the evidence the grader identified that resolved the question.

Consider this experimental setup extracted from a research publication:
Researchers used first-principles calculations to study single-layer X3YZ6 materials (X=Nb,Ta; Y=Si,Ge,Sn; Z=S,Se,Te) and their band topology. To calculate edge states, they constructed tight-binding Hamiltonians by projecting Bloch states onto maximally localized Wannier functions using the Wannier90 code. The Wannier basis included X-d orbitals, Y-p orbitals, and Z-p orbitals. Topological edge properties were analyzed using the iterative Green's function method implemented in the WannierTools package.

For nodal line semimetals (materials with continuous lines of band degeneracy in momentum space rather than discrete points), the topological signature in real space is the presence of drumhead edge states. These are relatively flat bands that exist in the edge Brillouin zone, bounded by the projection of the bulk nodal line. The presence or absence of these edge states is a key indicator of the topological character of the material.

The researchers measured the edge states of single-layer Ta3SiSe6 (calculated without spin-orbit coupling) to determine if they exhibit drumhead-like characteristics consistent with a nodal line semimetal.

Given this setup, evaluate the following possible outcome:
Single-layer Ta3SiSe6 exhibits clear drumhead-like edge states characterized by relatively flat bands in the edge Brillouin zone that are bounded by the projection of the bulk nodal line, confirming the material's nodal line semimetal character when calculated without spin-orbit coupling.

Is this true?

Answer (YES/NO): YES